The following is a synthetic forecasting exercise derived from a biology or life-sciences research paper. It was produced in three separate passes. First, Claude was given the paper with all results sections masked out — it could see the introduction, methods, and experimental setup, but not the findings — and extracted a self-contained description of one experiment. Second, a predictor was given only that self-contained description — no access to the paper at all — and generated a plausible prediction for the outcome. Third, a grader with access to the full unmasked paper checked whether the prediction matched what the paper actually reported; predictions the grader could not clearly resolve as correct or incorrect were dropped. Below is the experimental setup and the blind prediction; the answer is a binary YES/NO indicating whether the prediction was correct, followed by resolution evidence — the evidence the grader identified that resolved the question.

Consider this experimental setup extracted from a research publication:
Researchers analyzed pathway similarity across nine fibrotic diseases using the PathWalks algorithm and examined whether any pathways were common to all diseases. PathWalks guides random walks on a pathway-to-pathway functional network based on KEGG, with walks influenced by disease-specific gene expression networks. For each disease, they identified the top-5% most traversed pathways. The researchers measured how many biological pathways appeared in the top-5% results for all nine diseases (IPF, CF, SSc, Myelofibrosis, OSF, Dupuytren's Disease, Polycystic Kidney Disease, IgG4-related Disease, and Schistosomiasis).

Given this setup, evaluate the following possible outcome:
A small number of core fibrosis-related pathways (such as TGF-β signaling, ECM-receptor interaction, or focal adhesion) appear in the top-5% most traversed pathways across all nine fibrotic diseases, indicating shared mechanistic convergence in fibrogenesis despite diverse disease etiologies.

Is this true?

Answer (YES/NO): NO